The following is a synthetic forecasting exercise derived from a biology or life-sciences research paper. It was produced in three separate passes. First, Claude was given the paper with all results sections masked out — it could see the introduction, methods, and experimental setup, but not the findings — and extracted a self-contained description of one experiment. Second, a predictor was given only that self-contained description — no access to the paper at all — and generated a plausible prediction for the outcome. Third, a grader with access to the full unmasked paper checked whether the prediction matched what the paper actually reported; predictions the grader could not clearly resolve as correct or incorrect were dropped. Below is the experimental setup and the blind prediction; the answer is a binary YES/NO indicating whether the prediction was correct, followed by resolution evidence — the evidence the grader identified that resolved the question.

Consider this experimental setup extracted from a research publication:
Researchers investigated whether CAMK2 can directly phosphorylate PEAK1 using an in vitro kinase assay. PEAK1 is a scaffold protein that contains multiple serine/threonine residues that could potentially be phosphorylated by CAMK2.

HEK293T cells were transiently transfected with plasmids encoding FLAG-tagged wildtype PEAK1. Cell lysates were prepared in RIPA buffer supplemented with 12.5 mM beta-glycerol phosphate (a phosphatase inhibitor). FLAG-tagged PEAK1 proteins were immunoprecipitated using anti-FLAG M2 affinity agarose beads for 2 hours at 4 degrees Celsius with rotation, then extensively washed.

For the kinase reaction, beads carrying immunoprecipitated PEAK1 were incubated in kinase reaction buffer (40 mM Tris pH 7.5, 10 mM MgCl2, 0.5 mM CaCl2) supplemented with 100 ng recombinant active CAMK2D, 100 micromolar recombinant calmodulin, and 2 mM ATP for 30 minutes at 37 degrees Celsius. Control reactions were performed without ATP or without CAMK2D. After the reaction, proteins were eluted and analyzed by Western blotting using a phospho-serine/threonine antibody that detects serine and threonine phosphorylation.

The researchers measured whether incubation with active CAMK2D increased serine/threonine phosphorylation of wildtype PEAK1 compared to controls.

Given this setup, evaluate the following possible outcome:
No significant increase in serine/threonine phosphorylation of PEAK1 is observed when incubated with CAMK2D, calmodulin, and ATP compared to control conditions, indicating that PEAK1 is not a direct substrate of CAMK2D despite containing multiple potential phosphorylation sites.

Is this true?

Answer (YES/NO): NO